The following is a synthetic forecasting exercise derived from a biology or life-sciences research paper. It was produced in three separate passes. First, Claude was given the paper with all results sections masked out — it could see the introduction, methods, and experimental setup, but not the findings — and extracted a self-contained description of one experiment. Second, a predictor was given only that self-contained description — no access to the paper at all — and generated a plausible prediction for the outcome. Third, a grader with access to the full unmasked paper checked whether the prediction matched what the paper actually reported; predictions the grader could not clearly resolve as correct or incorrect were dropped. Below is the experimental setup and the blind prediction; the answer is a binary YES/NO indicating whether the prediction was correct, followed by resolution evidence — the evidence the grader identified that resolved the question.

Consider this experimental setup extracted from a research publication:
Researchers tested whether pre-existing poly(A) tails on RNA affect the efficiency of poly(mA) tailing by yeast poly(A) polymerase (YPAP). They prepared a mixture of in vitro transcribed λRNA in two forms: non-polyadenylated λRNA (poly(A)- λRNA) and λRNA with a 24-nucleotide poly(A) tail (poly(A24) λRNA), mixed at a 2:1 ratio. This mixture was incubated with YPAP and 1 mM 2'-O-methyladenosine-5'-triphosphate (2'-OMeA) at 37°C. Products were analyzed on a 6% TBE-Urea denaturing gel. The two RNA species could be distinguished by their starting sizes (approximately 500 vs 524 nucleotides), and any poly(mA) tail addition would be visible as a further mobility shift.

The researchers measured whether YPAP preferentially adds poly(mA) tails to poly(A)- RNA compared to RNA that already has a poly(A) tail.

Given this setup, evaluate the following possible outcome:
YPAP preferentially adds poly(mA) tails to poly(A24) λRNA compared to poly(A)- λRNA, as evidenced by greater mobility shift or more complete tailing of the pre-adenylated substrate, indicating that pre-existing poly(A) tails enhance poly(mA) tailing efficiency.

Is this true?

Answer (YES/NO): NO